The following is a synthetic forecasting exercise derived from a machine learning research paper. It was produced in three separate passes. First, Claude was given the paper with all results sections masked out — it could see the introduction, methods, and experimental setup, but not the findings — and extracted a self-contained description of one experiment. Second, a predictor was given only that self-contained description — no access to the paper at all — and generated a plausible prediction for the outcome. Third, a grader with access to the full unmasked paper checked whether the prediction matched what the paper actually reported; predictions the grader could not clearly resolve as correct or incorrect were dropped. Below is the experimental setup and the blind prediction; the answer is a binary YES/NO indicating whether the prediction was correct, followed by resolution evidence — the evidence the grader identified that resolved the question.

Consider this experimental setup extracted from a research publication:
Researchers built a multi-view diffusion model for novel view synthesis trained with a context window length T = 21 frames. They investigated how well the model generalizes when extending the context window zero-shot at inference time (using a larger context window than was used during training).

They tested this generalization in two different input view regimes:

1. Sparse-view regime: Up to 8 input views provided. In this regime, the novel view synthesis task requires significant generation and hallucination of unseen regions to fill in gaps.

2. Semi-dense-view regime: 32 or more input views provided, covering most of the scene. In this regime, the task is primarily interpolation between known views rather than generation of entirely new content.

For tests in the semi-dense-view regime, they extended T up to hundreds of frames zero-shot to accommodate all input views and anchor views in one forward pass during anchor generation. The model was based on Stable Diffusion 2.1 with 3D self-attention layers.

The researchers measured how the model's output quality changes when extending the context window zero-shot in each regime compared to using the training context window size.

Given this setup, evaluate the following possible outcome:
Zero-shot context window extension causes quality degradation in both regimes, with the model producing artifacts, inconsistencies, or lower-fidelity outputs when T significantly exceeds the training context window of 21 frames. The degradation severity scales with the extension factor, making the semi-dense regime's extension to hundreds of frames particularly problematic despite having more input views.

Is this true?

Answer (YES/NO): NO